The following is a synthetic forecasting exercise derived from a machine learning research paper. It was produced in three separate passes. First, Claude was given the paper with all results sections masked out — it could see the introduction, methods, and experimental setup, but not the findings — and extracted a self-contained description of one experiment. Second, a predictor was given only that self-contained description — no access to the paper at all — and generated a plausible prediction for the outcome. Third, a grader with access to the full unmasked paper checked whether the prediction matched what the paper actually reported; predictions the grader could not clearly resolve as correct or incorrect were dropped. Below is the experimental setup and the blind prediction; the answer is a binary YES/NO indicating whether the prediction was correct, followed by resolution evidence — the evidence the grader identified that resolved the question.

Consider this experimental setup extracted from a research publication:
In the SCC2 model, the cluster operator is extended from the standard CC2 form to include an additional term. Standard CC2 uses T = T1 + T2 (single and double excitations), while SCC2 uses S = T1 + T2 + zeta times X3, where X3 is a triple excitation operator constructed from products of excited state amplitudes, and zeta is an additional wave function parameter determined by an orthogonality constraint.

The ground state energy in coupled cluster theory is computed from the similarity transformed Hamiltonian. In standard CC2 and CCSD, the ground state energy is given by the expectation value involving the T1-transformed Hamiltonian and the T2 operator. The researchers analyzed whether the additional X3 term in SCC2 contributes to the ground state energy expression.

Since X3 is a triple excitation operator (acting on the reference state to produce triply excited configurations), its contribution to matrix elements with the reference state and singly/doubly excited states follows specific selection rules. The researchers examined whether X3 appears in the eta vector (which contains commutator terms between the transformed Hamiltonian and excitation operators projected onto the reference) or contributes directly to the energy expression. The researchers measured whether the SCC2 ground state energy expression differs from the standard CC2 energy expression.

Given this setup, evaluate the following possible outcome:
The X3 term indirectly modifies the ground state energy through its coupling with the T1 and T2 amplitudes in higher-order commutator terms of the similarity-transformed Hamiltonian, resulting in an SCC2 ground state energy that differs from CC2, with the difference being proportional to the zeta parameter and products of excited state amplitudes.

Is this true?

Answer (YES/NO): NO